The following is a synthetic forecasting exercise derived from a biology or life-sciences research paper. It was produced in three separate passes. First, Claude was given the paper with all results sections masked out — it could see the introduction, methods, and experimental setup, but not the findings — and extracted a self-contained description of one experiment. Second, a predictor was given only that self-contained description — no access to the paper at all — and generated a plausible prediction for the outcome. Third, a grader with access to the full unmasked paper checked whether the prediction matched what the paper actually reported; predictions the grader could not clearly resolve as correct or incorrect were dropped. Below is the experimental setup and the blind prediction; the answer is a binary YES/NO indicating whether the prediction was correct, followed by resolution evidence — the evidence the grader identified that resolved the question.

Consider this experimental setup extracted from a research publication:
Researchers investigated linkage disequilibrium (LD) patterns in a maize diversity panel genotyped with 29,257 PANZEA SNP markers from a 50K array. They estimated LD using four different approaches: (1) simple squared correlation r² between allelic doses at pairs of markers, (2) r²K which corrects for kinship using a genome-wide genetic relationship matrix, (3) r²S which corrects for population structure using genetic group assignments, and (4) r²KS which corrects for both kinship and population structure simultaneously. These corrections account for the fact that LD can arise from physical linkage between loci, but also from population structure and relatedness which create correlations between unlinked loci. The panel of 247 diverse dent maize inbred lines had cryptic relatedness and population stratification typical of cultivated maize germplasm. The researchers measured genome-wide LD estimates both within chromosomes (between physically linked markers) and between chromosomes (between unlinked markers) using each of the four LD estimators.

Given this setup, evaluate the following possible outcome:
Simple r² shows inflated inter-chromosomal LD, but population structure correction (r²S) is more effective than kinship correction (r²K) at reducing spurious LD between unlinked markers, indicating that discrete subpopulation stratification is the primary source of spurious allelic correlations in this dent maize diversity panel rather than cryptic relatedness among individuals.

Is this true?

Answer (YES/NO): NO